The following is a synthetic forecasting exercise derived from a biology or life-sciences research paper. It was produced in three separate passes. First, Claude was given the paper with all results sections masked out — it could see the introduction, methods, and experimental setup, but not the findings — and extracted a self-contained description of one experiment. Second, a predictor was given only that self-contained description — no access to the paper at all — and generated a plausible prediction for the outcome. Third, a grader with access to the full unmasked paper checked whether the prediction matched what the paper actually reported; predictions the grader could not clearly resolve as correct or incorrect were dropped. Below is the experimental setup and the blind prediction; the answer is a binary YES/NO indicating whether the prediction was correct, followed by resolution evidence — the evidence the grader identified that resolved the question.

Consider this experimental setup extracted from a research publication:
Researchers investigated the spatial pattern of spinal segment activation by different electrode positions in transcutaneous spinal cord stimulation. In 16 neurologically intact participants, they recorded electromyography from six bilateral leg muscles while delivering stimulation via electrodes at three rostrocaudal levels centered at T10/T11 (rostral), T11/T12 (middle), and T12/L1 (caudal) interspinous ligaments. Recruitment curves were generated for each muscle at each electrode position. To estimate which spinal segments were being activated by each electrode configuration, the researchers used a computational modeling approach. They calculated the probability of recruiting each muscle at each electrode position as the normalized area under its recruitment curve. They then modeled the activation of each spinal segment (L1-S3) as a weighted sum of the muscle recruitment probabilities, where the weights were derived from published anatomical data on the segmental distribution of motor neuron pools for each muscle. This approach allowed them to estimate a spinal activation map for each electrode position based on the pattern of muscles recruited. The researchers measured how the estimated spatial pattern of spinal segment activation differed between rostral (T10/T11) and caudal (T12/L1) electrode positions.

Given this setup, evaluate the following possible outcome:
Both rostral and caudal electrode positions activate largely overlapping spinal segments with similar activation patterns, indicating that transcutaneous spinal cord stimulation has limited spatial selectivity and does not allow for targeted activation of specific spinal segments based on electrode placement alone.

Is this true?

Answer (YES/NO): NO